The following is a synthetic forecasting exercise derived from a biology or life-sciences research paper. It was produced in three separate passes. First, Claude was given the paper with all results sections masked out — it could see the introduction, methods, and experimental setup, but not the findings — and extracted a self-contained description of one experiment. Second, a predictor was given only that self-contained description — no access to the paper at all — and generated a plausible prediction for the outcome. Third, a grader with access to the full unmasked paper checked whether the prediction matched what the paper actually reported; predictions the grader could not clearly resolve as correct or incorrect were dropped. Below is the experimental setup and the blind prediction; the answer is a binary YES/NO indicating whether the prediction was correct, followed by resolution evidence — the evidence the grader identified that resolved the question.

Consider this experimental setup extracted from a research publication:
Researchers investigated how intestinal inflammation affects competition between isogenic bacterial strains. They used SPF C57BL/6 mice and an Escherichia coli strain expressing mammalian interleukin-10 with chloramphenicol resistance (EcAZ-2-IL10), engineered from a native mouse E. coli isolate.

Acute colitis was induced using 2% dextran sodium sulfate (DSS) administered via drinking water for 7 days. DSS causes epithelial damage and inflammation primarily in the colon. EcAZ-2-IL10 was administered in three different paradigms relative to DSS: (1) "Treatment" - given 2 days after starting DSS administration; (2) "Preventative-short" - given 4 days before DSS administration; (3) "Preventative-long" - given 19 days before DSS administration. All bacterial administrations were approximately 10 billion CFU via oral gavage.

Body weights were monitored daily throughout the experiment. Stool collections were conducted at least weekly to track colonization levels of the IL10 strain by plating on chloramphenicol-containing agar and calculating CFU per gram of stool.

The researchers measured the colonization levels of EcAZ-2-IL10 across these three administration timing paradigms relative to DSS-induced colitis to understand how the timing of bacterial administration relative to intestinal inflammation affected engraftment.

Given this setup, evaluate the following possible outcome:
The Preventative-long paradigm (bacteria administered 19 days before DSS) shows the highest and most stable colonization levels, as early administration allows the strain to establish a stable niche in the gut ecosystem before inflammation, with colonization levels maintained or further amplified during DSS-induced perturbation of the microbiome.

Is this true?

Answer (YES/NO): NO